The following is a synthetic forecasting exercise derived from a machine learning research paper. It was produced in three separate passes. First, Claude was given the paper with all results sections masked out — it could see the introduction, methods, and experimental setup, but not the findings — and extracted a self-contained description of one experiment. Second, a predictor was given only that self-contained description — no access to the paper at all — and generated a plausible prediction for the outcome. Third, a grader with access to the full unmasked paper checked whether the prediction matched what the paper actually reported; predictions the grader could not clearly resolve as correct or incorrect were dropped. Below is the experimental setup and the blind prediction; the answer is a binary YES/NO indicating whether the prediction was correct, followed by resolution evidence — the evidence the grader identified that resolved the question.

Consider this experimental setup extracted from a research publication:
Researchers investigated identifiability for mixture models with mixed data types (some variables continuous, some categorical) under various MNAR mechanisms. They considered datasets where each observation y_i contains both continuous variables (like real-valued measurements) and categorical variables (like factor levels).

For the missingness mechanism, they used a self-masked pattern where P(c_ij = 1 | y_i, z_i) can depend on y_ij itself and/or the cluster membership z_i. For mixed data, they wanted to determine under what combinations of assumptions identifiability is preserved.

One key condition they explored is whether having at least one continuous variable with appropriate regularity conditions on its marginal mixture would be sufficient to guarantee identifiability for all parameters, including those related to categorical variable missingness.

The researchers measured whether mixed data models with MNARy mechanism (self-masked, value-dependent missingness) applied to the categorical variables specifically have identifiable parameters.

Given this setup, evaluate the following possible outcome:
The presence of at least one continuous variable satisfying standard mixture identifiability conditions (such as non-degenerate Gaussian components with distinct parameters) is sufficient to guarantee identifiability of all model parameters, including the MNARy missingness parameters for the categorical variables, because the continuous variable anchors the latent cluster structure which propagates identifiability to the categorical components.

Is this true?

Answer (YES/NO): NO